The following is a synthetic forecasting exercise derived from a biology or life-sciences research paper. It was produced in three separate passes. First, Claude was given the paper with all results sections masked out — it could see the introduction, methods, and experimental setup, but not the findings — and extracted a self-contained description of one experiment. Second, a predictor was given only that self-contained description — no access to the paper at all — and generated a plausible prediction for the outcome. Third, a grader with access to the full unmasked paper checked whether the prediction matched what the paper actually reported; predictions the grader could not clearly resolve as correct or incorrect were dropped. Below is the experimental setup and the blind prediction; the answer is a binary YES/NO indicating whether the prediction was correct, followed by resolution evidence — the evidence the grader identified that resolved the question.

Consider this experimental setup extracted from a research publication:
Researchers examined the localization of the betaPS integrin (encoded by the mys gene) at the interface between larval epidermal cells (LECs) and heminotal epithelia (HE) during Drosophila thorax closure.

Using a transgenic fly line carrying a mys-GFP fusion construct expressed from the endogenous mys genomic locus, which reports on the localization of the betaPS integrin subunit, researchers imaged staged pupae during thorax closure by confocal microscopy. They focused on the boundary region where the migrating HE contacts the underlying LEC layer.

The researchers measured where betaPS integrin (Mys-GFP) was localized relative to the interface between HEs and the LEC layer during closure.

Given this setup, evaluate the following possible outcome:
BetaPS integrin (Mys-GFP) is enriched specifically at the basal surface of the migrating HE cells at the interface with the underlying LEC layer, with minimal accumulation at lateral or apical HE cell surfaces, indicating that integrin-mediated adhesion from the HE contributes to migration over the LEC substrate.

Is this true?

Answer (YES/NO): NO